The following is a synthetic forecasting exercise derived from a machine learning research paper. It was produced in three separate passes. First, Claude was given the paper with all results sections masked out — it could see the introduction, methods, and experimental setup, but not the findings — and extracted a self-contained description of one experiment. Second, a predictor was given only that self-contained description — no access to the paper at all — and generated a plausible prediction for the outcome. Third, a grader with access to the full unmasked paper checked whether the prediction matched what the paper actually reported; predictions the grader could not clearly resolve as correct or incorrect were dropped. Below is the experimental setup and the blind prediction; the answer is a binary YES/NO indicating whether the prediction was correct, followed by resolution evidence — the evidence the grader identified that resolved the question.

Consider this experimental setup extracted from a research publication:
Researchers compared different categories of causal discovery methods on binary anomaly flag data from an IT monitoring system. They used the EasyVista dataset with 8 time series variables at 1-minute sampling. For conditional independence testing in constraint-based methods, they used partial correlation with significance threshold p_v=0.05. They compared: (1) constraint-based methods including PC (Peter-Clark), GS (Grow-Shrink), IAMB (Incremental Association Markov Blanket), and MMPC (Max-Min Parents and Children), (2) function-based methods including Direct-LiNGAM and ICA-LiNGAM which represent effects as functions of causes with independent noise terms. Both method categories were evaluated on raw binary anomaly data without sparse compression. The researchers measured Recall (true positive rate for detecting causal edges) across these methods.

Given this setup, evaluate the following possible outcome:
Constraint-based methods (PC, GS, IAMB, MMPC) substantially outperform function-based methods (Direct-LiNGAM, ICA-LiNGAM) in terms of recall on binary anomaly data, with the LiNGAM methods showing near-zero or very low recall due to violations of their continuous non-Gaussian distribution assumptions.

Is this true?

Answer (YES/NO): NO